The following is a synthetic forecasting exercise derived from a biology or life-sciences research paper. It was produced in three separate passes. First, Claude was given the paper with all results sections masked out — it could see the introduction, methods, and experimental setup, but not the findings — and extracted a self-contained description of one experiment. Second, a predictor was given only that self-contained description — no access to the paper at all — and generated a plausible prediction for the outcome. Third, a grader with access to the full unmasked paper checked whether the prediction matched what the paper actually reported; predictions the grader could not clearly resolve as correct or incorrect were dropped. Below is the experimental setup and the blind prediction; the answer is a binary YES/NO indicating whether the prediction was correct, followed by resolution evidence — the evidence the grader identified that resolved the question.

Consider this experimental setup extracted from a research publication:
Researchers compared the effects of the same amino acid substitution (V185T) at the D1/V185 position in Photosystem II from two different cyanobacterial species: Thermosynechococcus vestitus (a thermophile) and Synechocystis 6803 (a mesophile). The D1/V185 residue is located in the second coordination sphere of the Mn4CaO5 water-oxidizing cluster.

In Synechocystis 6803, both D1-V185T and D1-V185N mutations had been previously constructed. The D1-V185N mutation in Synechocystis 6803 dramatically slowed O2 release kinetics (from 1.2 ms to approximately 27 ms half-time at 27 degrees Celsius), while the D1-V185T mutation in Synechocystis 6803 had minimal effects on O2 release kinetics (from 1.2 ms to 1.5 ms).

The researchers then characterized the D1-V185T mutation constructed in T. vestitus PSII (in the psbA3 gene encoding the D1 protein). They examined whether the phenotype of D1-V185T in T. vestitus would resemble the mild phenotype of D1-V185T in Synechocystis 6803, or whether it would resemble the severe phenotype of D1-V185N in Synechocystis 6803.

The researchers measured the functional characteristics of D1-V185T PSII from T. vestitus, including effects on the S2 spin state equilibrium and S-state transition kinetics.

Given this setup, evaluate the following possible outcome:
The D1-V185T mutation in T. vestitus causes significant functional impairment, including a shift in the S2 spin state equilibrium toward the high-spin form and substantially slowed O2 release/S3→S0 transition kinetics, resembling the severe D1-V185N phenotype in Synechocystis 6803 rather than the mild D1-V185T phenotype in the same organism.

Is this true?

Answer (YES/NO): YES